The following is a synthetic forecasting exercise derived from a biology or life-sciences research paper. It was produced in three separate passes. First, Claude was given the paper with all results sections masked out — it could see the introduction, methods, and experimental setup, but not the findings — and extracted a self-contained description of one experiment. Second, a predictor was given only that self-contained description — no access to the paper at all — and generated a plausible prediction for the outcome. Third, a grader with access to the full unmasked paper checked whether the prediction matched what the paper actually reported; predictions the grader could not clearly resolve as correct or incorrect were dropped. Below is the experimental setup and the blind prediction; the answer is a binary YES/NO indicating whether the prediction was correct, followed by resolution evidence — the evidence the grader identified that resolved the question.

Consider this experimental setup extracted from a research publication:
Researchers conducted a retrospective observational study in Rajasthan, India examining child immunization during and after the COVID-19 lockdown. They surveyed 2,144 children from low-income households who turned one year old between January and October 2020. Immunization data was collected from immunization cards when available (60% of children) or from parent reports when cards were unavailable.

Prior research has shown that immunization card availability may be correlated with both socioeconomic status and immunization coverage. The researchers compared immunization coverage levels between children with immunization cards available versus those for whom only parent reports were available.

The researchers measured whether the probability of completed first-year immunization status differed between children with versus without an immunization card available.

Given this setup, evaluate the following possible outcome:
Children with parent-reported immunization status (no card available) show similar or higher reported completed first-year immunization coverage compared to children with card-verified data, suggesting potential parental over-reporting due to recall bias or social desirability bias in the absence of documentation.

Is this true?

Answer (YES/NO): NO